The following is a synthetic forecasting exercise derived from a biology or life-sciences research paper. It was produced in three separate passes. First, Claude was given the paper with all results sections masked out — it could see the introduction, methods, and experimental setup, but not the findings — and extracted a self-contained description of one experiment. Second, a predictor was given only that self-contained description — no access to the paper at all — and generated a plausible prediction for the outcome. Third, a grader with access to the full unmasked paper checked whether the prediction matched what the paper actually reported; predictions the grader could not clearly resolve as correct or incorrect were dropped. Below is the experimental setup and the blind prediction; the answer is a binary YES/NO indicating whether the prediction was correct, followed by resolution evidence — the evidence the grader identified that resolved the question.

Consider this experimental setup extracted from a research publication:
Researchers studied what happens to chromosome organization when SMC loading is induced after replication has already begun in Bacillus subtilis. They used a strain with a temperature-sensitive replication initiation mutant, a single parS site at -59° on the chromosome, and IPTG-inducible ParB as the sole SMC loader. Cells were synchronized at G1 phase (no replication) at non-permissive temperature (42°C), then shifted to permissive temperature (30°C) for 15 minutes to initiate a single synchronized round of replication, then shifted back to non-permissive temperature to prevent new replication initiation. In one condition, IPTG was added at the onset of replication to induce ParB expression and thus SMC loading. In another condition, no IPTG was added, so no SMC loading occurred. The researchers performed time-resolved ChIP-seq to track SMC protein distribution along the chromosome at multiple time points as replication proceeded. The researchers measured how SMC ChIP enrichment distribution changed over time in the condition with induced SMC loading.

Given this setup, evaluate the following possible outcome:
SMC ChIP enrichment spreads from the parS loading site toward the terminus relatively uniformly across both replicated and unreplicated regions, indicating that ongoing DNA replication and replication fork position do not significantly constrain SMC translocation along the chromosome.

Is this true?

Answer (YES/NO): NO